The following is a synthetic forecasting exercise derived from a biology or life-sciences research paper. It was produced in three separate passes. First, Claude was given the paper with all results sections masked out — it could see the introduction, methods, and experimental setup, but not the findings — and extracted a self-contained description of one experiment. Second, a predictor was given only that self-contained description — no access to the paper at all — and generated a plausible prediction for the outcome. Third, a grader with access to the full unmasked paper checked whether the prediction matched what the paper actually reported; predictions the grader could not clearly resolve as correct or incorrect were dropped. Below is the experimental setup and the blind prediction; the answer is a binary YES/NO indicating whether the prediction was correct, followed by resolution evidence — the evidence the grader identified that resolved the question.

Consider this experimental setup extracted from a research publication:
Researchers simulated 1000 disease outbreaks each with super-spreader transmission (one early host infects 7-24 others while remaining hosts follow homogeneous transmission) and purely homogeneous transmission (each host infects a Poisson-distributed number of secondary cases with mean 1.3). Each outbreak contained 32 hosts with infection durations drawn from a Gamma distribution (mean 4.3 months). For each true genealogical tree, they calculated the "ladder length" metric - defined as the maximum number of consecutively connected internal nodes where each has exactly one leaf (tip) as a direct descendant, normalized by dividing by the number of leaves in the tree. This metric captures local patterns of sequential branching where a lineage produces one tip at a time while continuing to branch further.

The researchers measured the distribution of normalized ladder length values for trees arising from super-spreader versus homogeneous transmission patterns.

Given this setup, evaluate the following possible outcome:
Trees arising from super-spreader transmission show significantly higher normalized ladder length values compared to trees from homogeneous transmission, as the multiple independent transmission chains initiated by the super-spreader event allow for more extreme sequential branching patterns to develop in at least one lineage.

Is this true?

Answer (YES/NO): YES